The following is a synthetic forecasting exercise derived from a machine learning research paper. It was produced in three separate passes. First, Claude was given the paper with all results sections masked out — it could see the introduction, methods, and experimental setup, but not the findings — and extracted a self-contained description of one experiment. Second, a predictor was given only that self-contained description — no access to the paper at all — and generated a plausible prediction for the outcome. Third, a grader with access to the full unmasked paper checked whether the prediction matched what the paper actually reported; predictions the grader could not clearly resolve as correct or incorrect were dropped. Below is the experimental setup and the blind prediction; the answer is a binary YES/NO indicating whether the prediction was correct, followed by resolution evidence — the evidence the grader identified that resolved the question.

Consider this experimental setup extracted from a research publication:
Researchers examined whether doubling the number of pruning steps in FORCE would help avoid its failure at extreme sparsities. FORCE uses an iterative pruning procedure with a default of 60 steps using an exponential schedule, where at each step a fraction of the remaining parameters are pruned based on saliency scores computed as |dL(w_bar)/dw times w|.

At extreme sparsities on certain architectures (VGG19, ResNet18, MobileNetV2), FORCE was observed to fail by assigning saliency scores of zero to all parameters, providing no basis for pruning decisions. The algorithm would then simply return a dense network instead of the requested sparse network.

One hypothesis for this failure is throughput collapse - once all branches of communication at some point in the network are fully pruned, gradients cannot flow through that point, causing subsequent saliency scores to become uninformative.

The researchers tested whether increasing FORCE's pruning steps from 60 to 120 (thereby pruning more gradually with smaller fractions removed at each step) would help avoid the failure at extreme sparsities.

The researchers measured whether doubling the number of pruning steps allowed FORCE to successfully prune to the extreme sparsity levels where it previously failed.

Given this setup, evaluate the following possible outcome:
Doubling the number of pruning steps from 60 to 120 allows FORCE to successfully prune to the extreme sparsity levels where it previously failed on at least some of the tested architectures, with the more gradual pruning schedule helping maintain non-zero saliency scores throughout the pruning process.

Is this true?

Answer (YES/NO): NO